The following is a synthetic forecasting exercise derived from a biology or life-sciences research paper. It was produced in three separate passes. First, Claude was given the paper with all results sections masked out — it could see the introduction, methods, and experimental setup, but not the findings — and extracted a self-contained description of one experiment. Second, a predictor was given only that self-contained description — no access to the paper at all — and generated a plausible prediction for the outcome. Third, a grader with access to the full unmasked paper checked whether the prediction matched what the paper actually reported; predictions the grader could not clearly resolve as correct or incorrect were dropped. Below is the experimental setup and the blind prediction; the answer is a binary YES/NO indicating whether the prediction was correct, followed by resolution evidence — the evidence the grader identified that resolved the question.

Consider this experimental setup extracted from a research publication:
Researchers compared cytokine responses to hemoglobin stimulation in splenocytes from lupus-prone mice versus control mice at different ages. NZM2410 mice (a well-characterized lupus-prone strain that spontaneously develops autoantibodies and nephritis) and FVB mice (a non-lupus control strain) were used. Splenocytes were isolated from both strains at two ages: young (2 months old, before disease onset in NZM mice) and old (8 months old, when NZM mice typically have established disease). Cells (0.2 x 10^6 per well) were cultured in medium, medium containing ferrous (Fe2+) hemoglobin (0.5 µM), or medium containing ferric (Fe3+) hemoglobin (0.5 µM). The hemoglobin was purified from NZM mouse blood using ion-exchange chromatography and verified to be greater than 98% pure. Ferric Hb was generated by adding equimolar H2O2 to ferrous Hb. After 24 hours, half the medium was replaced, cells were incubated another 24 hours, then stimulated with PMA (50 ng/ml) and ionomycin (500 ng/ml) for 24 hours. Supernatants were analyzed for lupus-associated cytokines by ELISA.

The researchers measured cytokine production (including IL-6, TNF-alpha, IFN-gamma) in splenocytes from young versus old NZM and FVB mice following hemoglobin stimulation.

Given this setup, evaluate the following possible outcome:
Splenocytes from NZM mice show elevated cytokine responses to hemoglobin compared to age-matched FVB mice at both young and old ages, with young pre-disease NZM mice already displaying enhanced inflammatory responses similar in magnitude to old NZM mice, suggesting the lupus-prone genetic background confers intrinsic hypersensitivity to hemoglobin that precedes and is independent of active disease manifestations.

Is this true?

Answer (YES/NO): NO